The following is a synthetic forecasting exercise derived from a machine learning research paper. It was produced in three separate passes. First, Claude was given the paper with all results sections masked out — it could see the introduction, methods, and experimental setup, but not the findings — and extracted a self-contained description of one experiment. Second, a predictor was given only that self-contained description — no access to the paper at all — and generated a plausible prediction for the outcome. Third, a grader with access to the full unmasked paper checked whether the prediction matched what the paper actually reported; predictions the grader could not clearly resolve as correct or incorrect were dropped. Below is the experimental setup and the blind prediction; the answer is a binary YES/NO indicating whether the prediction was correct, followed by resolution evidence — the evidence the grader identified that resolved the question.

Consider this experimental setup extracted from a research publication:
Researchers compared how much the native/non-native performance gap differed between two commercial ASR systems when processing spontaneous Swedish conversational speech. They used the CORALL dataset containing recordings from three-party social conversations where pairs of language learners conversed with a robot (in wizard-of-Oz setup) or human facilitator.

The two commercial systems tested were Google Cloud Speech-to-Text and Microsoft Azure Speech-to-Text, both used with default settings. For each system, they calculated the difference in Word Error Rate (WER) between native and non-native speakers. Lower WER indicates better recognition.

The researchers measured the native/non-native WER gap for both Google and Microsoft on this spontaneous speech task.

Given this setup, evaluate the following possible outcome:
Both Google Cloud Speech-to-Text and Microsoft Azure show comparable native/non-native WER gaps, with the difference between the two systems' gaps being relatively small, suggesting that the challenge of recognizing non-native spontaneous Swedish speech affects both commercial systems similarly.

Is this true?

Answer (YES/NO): NO